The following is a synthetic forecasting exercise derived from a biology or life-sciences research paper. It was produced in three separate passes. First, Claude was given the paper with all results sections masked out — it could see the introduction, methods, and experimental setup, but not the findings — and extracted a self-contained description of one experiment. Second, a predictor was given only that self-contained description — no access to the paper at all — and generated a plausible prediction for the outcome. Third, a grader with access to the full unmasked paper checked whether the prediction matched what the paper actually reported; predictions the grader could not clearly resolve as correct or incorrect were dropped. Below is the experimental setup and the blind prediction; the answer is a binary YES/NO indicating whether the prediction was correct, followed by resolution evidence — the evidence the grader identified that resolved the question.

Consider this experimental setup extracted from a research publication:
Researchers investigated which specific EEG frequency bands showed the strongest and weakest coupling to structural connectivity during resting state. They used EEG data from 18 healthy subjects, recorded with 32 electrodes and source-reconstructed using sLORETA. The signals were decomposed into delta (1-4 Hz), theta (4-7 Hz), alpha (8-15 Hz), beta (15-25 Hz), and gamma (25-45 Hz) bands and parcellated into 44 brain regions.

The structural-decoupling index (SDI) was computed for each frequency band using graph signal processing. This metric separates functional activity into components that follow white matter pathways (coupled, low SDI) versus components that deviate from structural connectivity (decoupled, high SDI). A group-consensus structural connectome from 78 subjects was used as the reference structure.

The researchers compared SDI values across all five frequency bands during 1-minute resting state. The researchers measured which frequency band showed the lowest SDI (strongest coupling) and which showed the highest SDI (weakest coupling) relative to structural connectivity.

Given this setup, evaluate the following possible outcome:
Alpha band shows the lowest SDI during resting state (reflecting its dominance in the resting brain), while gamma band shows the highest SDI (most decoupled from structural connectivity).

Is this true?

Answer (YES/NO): NO